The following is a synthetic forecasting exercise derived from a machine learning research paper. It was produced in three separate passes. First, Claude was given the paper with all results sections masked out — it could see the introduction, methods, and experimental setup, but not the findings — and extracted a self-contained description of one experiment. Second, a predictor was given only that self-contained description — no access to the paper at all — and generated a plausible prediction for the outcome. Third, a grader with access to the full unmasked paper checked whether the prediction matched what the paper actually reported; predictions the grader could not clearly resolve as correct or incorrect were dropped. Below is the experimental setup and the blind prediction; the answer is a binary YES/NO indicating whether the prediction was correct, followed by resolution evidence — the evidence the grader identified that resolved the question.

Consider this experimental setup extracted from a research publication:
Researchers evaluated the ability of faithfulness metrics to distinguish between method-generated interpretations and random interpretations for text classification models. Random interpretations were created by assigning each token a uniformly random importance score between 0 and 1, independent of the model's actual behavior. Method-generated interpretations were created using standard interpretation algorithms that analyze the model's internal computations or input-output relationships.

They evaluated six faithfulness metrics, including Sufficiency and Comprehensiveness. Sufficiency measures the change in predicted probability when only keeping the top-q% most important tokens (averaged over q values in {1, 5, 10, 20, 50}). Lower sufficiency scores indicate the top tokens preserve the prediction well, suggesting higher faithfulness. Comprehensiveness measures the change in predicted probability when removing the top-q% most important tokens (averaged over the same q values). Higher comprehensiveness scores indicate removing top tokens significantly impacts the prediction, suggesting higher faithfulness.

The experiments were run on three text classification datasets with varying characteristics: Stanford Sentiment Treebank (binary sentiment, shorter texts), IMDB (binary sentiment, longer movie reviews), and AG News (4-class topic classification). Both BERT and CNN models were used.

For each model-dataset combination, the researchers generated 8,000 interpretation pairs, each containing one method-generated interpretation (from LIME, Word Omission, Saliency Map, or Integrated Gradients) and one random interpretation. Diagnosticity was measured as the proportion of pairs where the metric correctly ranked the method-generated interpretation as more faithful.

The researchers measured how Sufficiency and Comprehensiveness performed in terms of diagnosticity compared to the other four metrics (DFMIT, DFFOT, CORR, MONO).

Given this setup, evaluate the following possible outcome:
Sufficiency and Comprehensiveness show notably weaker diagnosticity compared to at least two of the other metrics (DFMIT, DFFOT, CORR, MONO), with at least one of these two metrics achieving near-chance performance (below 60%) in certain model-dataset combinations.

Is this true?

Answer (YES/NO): NO